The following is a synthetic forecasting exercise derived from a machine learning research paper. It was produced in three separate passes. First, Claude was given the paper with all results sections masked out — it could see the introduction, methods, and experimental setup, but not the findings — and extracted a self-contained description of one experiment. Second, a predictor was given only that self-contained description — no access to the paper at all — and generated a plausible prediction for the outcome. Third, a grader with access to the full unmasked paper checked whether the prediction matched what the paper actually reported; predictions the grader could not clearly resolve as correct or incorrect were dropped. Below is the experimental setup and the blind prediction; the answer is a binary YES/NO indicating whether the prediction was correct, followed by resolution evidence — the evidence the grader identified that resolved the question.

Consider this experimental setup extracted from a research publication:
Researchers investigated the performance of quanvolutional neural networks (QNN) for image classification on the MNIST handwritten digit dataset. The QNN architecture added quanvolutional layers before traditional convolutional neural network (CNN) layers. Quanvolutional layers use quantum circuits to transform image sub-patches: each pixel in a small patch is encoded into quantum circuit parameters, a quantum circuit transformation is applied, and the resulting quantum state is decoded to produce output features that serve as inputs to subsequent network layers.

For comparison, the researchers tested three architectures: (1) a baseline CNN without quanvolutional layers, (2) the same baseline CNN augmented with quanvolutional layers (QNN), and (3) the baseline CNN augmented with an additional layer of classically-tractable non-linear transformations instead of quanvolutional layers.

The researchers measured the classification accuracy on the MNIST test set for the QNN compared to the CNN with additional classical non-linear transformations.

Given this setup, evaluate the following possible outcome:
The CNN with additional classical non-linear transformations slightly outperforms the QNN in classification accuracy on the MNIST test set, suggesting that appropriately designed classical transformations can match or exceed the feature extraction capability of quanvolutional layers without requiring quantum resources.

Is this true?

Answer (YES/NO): YES